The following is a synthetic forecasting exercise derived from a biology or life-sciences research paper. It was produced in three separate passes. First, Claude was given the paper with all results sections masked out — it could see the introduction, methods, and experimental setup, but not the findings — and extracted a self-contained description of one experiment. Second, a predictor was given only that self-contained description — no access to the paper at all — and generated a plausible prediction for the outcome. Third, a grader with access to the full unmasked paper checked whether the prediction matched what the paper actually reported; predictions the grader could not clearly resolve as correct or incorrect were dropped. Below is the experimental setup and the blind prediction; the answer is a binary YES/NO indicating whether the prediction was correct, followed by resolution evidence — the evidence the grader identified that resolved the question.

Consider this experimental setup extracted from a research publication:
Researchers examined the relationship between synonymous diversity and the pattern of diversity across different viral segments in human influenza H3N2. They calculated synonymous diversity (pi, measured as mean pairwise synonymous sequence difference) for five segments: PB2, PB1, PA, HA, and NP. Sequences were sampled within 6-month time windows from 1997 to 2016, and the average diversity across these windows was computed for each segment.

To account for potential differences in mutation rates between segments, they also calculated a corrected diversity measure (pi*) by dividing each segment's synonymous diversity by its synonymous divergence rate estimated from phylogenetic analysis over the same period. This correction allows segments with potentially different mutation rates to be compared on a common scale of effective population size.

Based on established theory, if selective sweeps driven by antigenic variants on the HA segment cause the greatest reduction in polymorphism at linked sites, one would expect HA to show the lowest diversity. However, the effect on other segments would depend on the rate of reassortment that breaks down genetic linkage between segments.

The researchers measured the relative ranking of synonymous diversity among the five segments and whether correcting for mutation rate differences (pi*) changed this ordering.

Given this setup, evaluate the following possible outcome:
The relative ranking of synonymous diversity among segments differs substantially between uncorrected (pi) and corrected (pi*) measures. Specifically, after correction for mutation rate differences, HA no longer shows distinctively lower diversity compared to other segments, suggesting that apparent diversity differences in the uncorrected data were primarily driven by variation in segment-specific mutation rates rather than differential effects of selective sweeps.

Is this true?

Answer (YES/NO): NO